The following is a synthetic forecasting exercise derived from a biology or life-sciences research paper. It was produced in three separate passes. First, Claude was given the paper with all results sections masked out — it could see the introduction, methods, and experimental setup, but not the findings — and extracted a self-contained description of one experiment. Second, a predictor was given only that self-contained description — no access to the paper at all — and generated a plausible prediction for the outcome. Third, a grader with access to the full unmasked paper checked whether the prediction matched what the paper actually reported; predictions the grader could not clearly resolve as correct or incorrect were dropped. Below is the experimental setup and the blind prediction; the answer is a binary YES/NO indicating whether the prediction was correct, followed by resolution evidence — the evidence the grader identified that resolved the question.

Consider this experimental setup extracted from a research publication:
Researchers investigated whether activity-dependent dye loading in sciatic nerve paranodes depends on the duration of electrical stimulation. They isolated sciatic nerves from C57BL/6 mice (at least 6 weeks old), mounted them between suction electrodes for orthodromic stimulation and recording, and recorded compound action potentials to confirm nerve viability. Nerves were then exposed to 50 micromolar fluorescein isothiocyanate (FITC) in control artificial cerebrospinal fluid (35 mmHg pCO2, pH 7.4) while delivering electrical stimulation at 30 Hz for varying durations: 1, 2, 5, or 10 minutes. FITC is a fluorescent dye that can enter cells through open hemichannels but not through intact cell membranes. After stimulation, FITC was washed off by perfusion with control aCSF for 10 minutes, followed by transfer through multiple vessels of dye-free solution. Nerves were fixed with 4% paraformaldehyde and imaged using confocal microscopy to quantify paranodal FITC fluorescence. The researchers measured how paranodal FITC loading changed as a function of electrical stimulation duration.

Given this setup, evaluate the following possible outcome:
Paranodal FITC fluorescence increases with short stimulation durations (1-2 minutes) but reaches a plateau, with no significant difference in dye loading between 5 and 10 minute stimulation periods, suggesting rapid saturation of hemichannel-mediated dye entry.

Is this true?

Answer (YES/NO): NO